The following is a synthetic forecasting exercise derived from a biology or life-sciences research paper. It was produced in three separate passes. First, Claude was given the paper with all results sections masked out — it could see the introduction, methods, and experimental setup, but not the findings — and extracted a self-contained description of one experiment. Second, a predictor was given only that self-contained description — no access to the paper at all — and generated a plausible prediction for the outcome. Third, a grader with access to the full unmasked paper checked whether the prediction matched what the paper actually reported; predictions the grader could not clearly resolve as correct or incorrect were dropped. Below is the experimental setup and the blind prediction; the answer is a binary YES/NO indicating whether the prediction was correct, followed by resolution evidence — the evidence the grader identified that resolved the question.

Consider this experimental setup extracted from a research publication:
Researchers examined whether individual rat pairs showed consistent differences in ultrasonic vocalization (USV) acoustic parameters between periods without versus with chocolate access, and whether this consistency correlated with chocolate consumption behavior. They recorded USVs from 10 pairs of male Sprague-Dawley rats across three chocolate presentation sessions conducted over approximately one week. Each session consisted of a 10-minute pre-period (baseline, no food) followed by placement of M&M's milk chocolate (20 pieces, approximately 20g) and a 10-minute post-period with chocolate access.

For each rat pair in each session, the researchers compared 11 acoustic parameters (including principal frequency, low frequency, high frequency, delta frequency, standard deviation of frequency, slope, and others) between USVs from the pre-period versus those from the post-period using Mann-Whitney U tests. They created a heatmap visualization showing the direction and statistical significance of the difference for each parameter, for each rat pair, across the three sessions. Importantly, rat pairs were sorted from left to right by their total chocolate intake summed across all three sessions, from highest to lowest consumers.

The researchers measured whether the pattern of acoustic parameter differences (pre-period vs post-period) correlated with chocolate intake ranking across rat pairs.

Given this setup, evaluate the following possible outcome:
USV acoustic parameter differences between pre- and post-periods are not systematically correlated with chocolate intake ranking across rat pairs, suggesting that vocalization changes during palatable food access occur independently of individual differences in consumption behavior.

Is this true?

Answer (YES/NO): NO